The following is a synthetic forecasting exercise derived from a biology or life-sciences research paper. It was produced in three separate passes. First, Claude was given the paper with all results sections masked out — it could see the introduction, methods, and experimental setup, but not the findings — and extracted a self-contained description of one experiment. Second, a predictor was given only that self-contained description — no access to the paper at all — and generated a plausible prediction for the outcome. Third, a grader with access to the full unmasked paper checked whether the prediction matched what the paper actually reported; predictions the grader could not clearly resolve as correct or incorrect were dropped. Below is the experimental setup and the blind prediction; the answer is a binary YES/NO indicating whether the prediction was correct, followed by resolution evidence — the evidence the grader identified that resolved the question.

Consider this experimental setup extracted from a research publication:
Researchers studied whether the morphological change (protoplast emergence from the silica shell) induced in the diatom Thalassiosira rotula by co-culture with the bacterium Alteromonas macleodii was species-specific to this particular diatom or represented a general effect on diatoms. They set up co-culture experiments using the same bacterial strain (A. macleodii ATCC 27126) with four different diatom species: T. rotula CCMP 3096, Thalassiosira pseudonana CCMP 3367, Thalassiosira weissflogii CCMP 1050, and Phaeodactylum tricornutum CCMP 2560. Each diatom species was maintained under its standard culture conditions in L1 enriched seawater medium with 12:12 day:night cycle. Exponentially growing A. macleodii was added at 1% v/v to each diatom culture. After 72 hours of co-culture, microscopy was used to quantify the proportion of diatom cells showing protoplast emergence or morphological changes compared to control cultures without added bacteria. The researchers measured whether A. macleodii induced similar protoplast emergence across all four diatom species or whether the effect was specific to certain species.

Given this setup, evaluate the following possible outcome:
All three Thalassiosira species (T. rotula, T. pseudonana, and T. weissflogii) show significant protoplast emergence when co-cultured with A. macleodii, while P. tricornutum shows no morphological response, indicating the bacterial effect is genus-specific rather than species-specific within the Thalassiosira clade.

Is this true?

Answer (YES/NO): NO